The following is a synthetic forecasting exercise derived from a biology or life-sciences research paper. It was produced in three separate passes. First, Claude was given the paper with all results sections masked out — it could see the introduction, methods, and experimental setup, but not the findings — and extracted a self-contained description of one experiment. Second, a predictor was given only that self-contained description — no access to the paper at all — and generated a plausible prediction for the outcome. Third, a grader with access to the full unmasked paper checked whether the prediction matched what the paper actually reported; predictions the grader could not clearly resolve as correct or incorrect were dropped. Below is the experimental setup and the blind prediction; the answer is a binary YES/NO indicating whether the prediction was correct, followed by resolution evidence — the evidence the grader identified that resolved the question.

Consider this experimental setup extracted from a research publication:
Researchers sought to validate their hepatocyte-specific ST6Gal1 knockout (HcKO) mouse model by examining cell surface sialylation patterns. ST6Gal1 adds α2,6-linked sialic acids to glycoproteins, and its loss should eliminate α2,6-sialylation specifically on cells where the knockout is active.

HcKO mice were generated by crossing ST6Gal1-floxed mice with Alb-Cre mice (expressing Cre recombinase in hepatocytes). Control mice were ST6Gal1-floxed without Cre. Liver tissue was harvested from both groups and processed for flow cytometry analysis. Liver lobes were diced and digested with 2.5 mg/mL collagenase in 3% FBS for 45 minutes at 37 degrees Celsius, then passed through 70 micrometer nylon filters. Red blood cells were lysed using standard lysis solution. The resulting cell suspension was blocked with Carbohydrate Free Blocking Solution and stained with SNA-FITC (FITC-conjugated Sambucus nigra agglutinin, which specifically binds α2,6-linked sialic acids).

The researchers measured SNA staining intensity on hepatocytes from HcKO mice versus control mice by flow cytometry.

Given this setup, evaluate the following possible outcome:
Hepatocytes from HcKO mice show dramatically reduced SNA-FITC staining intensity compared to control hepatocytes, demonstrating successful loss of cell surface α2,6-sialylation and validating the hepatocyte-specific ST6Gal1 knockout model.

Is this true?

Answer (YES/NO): YES